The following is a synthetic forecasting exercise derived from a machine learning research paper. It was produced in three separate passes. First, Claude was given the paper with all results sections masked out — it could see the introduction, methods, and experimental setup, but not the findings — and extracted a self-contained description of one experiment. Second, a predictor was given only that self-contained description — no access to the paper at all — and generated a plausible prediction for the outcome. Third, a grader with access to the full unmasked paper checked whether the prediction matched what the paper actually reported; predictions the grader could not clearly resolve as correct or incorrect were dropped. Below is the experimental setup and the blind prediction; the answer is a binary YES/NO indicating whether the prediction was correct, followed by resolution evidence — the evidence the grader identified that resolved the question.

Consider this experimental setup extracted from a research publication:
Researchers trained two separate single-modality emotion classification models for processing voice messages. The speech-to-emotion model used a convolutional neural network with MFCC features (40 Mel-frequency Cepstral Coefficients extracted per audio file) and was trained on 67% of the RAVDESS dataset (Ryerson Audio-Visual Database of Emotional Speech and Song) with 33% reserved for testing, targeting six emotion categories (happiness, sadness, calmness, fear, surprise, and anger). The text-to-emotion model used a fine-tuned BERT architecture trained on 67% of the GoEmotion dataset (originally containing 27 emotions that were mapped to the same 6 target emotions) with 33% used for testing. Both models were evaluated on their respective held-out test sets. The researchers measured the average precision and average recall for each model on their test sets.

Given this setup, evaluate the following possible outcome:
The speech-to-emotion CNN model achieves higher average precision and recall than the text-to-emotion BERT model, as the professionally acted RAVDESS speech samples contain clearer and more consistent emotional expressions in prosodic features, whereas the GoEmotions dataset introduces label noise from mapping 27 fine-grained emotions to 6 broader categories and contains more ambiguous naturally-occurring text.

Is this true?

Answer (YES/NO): YES